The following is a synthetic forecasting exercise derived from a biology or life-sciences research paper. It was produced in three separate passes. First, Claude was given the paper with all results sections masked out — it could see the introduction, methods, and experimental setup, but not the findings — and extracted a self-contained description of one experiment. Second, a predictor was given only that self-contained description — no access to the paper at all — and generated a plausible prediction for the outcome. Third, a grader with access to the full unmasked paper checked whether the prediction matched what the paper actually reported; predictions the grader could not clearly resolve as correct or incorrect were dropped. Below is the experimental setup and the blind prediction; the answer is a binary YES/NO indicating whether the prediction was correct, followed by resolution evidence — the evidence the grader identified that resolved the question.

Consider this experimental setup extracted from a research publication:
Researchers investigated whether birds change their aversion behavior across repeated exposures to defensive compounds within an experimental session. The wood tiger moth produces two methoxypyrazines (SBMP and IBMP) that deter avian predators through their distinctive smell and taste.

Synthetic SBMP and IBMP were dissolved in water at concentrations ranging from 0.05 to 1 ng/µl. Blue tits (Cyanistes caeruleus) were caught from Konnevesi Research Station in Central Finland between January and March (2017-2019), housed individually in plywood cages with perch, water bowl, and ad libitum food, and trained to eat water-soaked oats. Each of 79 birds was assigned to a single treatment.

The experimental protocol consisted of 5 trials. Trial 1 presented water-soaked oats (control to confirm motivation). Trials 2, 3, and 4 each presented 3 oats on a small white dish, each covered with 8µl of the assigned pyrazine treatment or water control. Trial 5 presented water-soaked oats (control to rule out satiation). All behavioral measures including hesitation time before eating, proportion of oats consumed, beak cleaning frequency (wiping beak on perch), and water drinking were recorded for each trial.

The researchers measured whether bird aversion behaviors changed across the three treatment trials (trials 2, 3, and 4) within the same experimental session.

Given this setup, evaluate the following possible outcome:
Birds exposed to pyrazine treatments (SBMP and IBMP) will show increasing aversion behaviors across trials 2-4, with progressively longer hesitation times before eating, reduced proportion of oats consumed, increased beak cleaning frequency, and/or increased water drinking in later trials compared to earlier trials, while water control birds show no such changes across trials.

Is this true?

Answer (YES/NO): NO